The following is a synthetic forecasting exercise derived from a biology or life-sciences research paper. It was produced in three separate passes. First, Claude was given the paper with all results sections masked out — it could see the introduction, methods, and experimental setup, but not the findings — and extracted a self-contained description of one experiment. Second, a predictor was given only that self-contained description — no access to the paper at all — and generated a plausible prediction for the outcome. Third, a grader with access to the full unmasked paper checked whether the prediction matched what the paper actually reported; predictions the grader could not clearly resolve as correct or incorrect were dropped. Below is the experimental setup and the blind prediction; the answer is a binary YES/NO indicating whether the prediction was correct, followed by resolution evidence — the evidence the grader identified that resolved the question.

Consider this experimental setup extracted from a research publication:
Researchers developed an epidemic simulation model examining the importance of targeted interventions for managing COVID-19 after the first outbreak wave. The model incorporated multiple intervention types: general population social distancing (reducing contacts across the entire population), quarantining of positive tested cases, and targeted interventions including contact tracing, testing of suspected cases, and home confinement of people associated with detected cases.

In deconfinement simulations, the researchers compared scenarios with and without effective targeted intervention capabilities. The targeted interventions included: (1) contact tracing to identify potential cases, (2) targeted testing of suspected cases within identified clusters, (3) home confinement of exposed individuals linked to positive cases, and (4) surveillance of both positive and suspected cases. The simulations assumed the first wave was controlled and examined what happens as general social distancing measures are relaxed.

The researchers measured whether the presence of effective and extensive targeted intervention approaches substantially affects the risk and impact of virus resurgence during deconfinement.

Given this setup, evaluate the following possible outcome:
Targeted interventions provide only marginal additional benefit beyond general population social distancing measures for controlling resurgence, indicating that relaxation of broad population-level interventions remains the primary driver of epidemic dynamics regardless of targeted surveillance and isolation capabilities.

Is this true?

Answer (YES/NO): NO